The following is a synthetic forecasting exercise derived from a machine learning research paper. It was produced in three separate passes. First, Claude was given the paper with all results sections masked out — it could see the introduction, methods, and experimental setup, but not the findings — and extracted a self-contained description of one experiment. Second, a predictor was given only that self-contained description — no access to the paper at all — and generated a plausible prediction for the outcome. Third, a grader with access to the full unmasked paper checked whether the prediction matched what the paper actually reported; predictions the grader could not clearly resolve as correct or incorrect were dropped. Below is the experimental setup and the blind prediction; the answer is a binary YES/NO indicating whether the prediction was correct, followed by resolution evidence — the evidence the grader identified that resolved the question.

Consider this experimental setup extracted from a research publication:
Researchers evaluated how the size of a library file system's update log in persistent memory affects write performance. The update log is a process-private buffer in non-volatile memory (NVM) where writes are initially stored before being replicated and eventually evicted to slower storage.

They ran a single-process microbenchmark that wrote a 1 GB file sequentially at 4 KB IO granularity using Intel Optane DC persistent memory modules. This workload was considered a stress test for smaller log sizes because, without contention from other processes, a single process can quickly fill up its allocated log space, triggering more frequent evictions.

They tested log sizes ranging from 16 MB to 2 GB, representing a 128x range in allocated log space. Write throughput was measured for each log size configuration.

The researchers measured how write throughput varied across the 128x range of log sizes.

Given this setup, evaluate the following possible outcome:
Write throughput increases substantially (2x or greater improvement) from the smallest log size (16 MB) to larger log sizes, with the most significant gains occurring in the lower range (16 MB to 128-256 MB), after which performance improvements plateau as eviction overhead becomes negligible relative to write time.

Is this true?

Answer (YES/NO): NO